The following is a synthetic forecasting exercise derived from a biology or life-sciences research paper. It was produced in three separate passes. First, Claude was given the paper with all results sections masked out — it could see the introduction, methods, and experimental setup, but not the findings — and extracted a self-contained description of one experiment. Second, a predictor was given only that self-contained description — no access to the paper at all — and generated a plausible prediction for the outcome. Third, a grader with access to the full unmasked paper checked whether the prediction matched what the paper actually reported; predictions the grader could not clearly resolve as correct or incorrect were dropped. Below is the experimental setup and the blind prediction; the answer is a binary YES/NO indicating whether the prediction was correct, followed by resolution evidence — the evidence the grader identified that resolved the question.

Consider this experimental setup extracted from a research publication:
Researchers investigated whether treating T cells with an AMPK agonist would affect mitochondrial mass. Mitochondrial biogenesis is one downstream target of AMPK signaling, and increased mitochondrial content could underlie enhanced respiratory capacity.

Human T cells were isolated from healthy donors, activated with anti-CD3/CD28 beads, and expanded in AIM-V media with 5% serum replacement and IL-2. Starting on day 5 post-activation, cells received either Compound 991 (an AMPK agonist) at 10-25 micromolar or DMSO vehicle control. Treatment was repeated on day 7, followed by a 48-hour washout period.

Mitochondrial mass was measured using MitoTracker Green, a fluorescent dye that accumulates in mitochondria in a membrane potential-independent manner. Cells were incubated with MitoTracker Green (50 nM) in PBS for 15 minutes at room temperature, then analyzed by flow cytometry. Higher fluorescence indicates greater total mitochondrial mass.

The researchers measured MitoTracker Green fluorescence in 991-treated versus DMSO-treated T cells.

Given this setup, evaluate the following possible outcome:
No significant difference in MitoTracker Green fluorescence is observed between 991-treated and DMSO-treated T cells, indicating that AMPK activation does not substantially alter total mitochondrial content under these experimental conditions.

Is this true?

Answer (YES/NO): NO